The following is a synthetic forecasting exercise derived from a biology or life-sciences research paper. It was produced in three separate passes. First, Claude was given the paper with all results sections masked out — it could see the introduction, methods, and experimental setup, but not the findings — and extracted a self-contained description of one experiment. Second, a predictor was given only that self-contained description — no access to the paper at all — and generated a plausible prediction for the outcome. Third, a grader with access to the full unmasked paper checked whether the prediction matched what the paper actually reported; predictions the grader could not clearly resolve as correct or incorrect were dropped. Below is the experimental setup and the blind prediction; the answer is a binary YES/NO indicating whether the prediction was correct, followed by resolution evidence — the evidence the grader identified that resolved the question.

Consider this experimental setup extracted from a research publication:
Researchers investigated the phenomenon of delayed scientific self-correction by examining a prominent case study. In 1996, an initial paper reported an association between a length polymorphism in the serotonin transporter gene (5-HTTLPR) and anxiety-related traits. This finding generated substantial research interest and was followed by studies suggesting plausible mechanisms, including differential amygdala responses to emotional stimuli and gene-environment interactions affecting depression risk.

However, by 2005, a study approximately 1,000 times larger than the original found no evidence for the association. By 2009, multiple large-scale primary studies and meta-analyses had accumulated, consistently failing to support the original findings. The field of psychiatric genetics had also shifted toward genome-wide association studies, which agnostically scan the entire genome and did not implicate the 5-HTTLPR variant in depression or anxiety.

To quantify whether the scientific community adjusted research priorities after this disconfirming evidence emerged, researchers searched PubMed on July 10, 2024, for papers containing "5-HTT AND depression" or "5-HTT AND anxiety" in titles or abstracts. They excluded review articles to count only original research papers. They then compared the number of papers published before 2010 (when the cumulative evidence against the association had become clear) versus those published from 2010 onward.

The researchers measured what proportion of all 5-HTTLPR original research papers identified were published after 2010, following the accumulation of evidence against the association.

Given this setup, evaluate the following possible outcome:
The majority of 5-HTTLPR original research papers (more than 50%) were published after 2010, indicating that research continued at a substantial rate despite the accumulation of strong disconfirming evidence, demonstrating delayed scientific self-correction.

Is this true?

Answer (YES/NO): YES